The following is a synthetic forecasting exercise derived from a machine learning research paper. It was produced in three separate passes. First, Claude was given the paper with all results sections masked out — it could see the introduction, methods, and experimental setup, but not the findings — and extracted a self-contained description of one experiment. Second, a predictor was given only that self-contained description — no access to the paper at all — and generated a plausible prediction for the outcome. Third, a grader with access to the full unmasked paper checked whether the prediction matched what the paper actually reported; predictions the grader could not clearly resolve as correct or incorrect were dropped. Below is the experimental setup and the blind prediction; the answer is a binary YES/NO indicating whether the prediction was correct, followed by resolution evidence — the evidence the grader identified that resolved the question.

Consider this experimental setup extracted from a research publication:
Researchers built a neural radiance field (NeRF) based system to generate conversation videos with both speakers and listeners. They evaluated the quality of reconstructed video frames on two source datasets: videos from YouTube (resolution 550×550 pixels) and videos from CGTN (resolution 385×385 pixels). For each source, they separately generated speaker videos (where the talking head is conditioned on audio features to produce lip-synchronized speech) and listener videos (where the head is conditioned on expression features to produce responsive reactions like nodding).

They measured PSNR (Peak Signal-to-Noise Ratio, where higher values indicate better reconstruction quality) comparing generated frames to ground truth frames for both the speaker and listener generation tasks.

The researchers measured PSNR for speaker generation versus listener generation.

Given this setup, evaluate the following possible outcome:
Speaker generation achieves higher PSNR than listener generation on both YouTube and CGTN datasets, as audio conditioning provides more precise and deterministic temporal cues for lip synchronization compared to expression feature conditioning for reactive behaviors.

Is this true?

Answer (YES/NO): NO